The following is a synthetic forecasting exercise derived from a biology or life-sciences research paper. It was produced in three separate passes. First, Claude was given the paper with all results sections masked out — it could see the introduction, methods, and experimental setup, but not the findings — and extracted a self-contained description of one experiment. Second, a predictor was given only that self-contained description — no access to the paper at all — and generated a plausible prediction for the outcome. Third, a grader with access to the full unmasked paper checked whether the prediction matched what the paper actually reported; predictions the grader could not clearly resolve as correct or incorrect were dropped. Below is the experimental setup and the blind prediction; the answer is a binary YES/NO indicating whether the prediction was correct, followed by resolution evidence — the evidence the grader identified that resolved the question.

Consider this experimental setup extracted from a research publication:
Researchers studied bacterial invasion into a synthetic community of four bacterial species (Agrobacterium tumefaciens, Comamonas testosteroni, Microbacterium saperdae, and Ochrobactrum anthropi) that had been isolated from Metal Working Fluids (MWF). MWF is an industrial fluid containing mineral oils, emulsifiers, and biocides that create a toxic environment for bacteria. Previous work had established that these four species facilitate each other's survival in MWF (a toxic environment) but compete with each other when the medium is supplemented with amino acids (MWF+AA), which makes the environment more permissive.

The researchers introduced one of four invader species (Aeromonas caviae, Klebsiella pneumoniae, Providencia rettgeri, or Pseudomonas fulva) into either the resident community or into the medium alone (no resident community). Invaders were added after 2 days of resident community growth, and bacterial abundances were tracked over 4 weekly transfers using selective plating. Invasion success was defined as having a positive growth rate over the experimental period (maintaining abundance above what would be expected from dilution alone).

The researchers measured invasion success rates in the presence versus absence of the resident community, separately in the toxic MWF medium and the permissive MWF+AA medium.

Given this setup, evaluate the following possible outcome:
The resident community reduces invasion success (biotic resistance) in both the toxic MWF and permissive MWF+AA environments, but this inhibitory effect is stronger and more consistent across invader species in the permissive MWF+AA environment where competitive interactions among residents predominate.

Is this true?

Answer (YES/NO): NO